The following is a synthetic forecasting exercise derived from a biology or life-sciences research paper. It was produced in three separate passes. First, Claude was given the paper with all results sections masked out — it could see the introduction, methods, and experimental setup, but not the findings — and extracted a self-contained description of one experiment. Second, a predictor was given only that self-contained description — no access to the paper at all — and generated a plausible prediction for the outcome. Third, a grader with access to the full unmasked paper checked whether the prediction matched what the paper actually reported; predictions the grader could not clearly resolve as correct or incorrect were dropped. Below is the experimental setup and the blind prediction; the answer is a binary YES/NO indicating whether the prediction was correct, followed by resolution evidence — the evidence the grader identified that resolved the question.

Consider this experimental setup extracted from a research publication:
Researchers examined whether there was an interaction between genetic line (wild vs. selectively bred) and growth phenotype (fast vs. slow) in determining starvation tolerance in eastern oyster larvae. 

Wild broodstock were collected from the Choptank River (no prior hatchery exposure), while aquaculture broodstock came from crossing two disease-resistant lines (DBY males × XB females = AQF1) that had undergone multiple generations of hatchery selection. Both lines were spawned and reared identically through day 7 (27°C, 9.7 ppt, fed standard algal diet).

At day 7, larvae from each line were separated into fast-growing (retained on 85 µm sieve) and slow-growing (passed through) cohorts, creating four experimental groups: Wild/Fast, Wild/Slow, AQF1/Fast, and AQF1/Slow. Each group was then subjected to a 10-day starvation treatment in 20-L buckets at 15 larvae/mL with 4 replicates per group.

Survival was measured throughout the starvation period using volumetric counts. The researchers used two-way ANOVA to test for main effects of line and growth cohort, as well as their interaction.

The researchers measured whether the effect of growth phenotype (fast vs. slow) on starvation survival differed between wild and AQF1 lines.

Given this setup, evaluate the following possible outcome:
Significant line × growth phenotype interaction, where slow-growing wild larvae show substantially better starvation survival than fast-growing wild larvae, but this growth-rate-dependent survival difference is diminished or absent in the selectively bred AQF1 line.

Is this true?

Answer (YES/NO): NO